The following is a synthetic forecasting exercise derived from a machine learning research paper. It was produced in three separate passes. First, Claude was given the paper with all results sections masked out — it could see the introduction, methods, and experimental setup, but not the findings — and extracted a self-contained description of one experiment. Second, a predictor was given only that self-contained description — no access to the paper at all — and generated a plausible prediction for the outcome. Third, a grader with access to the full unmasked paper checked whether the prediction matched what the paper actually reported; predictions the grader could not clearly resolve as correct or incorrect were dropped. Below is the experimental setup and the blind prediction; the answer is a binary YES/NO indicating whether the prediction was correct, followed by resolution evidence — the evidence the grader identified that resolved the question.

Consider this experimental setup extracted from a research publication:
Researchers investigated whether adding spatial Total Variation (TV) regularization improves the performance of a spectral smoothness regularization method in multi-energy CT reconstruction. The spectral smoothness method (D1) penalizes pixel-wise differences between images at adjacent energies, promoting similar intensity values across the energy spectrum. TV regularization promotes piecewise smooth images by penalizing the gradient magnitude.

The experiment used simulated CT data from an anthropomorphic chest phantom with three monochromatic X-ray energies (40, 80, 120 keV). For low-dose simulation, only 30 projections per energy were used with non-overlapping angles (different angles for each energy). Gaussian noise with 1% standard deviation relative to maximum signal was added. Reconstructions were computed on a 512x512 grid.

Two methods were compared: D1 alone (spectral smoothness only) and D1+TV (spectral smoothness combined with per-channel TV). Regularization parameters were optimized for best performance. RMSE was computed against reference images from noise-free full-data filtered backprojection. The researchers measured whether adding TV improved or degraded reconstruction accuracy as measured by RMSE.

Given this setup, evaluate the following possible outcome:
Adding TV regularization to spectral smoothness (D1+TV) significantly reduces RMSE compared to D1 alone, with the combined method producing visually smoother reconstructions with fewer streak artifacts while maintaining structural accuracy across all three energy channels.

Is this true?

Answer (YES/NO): YES